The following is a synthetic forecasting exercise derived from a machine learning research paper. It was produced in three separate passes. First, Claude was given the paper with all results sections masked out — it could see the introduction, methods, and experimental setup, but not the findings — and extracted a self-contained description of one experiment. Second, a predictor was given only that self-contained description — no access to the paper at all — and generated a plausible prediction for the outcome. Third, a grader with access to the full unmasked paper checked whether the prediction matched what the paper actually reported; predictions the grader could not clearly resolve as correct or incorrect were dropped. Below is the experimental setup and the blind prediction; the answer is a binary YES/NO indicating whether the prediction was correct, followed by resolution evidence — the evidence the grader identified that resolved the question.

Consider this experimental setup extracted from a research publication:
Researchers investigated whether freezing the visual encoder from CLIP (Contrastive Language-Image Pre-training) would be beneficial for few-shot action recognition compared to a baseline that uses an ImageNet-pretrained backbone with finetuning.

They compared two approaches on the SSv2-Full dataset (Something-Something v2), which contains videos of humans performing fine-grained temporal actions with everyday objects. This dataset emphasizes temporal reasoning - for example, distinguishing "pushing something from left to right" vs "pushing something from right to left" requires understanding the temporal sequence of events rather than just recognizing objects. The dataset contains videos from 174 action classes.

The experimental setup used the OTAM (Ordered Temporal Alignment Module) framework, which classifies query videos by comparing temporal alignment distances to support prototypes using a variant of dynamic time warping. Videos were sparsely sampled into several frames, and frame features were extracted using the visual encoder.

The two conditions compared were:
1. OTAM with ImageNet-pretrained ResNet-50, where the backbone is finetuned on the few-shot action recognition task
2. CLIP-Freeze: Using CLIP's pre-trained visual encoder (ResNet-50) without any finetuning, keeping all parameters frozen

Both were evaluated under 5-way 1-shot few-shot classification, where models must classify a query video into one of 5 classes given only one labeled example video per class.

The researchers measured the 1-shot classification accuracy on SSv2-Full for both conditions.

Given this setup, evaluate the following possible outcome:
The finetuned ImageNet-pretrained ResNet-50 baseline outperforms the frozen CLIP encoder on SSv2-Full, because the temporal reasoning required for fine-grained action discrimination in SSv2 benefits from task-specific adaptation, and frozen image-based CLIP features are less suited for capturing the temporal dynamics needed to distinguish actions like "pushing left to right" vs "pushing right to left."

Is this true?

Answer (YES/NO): YES